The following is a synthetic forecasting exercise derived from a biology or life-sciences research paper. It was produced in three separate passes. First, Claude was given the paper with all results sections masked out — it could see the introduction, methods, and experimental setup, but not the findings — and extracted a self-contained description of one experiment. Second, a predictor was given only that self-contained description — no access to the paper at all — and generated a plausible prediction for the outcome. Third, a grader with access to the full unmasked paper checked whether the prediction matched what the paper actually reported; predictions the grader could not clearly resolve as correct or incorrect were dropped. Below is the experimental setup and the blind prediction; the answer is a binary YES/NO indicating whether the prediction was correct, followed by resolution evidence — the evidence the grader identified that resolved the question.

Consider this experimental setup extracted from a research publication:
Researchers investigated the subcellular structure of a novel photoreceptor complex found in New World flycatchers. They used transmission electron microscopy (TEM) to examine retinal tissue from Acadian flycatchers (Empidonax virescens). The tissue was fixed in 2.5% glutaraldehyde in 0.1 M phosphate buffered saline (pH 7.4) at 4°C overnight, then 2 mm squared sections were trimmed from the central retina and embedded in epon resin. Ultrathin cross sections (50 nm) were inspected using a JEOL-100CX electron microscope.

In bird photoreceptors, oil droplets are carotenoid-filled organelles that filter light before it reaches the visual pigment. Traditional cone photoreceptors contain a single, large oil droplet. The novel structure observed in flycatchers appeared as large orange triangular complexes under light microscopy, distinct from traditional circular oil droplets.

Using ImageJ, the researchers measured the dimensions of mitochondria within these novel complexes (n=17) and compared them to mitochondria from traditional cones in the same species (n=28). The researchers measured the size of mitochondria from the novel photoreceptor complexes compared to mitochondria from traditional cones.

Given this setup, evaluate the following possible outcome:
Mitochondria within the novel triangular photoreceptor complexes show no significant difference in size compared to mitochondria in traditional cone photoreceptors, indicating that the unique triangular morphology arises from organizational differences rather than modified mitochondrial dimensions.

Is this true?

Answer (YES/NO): NO